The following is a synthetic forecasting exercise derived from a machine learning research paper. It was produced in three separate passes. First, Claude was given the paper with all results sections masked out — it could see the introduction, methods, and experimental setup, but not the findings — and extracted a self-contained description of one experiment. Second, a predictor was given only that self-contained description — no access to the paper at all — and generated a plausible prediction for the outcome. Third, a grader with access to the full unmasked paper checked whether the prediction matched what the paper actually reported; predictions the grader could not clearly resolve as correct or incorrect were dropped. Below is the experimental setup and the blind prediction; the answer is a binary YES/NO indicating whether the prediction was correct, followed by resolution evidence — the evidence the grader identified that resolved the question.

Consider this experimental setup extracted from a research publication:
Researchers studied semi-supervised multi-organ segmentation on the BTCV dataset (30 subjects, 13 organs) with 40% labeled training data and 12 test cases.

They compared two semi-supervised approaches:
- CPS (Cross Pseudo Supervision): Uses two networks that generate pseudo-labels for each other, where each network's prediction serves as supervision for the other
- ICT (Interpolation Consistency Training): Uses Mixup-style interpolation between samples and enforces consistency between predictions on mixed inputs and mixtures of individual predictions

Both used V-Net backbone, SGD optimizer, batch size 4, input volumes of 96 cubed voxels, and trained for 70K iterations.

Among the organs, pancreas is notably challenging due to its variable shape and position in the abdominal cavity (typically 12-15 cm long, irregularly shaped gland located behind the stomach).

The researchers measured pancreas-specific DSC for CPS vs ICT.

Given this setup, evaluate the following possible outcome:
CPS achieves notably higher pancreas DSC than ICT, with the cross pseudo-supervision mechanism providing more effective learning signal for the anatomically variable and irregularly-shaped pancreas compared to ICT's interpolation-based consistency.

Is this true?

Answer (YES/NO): NO